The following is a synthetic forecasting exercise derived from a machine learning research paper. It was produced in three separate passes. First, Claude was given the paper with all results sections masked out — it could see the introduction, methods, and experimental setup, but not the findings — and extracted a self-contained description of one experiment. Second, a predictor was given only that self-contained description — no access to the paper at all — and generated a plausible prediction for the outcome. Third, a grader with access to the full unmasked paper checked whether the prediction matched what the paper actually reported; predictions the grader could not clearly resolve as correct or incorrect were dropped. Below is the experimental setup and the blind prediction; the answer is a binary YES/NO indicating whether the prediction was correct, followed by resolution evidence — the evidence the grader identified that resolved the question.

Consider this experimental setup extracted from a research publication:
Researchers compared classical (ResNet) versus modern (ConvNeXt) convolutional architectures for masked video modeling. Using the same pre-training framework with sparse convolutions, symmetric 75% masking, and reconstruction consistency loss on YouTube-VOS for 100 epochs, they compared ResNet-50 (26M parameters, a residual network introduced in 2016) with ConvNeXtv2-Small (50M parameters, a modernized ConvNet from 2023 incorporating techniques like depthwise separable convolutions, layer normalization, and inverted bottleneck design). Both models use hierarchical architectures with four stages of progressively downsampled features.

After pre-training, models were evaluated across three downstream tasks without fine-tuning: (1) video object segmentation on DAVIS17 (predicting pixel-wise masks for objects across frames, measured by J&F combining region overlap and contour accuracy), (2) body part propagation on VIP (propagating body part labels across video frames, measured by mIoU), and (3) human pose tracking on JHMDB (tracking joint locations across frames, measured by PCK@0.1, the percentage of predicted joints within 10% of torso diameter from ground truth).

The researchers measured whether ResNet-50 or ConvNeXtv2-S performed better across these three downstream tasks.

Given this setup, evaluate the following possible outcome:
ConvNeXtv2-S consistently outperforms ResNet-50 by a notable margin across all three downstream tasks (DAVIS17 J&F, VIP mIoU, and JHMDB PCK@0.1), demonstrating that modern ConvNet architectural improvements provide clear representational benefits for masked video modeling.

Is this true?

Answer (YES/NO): NO